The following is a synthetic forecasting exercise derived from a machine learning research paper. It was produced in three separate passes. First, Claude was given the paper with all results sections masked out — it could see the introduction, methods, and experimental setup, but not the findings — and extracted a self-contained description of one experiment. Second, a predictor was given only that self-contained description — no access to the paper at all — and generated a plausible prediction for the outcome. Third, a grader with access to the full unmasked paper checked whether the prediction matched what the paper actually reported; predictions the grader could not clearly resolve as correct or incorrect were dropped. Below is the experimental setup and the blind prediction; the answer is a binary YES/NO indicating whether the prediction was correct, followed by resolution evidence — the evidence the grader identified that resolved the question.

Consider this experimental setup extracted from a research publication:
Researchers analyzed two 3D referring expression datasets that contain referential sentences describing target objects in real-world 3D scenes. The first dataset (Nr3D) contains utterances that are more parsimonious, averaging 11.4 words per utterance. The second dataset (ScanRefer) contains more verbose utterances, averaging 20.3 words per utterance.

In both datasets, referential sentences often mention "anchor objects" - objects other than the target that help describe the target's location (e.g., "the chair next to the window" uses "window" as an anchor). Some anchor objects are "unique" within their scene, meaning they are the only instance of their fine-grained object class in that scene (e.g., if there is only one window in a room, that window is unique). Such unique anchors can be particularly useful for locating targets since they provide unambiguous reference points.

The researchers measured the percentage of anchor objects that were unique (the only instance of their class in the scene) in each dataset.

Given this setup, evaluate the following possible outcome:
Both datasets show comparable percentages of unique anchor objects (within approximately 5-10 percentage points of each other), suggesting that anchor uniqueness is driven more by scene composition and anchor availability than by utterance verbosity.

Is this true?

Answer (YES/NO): NO